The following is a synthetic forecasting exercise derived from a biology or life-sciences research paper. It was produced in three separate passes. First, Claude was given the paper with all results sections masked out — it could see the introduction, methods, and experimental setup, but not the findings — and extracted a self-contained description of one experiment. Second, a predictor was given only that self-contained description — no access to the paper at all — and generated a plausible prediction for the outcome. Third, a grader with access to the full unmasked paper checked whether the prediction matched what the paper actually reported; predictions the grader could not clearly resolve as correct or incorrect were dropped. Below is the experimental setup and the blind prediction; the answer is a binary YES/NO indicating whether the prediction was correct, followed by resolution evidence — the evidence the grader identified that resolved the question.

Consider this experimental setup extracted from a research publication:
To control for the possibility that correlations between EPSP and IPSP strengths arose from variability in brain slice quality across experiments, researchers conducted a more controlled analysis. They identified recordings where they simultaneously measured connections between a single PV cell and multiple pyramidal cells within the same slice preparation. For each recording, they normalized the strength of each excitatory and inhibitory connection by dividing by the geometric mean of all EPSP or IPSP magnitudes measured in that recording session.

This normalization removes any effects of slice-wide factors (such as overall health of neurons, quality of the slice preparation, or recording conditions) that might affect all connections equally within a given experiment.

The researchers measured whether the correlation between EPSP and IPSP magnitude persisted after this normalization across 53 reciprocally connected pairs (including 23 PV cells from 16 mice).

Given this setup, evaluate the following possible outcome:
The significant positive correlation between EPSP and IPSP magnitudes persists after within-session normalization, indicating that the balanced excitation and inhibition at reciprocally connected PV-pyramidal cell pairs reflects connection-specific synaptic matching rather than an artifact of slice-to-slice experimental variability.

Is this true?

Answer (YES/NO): YES